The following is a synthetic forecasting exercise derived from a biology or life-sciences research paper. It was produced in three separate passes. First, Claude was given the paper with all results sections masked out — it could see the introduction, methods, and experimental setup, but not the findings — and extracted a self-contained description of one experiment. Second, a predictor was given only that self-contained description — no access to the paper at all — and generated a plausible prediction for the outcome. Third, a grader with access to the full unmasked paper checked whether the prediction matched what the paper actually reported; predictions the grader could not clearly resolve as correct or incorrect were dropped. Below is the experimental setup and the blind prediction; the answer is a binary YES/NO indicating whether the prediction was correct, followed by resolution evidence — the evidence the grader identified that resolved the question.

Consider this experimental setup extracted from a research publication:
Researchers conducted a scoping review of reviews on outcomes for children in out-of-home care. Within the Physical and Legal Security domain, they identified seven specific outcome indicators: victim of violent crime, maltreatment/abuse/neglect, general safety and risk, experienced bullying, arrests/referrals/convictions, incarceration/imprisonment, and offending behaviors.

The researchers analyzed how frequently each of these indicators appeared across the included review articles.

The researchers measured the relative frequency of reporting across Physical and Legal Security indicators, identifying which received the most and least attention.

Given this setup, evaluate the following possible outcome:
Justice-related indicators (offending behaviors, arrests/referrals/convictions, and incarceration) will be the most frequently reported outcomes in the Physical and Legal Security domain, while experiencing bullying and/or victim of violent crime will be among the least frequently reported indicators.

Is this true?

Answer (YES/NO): NO